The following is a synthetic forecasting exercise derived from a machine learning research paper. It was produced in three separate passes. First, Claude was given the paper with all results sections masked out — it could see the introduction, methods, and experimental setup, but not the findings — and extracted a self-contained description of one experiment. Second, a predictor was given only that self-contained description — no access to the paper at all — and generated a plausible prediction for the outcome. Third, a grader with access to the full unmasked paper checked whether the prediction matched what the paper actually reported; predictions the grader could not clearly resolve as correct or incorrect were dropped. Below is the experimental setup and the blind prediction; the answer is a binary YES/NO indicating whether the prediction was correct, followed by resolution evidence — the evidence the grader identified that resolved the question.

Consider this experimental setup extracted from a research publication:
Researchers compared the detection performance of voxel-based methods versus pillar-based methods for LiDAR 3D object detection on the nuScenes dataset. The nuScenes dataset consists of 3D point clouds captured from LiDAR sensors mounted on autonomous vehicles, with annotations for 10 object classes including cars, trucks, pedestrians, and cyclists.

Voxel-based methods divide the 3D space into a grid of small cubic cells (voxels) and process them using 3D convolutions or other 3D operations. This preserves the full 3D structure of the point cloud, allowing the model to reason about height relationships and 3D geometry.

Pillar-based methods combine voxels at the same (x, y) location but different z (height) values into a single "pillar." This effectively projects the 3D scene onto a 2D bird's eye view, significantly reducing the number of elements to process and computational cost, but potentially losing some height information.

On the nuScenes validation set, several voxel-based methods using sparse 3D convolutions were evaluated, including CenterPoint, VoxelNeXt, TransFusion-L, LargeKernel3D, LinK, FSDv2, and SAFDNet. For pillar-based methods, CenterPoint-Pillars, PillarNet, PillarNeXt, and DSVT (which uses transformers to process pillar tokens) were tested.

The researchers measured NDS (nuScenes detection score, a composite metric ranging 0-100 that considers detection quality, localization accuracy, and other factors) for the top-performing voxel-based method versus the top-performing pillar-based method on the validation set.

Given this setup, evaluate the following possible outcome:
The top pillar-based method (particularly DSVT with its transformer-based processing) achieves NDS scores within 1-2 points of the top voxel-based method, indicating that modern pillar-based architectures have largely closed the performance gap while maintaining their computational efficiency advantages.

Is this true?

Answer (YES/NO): YES